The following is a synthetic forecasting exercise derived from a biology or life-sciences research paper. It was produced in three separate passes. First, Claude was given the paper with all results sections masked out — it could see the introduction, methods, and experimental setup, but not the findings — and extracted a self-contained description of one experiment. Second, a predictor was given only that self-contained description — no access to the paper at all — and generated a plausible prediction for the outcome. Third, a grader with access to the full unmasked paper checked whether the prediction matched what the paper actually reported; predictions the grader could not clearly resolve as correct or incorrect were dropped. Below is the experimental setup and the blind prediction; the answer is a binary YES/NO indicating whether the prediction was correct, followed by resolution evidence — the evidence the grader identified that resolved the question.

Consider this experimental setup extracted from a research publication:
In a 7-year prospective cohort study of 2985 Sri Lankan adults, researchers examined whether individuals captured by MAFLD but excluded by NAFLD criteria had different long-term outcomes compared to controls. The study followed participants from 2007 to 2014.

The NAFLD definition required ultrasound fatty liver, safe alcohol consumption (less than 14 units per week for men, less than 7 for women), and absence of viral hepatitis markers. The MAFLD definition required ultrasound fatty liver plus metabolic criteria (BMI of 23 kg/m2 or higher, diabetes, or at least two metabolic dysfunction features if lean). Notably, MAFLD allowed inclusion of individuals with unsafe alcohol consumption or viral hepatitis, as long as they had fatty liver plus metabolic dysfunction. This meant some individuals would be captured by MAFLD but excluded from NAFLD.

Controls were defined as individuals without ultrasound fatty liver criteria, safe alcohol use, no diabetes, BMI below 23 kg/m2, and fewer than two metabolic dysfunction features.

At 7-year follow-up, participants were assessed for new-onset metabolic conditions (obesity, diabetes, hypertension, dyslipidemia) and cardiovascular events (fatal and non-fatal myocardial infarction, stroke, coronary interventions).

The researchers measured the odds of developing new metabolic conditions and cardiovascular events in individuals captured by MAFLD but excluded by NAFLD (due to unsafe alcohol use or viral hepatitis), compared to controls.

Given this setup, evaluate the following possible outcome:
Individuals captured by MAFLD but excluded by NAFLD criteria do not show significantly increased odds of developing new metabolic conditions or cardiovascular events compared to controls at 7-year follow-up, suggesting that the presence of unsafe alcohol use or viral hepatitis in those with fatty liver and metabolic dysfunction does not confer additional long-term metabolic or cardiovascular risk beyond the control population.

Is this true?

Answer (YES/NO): NO